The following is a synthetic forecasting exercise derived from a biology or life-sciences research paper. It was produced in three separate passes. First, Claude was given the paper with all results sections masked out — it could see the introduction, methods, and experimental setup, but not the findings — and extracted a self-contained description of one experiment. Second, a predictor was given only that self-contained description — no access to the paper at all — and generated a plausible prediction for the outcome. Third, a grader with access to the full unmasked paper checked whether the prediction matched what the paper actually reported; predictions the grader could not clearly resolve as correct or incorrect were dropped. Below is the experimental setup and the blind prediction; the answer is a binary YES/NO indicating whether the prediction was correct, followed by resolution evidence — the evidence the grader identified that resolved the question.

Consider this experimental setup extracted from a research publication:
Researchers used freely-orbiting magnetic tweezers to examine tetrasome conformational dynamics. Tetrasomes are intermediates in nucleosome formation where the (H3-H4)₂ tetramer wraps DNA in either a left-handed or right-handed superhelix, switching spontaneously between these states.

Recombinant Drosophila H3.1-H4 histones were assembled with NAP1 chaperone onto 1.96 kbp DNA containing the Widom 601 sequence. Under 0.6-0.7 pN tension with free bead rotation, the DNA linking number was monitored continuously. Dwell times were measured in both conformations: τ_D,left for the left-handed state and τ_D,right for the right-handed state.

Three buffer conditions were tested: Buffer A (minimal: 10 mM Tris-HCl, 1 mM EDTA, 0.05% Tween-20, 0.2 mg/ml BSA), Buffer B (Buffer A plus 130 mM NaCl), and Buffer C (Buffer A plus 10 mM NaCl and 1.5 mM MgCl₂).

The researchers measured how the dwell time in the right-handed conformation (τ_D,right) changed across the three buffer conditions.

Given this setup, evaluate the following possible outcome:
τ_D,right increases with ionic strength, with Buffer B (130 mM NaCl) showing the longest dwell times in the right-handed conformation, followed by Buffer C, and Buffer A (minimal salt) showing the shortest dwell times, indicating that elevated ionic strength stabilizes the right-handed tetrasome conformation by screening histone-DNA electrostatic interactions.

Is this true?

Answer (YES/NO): NO